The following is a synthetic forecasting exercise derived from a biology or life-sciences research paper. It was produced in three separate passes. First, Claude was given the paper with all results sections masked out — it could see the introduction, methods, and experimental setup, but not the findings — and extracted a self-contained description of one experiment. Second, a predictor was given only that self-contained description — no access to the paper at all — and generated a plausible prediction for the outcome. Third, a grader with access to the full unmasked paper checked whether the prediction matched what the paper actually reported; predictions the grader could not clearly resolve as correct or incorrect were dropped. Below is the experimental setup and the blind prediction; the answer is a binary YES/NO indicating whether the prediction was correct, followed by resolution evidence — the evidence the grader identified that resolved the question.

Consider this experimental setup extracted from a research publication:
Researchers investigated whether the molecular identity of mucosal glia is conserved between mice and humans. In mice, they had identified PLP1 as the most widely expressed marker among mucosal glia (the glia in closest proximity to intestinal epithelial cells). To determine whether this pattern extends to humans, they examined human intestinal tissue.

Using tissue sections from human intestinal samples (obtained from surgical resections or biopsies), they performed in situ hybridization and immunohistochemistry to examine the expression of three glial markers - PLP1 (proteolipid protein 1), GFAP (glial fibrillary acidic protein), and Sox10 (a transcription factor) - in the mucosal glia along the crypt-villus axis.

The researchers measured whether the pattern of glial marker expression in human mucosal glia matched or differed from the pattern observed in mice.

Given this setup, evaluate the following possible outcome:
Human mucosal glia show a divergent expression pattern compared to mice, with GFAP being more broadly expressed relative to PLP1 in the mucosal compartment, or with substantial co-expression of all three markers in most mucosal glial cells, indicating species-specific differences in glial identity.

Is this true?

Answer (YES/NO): NO